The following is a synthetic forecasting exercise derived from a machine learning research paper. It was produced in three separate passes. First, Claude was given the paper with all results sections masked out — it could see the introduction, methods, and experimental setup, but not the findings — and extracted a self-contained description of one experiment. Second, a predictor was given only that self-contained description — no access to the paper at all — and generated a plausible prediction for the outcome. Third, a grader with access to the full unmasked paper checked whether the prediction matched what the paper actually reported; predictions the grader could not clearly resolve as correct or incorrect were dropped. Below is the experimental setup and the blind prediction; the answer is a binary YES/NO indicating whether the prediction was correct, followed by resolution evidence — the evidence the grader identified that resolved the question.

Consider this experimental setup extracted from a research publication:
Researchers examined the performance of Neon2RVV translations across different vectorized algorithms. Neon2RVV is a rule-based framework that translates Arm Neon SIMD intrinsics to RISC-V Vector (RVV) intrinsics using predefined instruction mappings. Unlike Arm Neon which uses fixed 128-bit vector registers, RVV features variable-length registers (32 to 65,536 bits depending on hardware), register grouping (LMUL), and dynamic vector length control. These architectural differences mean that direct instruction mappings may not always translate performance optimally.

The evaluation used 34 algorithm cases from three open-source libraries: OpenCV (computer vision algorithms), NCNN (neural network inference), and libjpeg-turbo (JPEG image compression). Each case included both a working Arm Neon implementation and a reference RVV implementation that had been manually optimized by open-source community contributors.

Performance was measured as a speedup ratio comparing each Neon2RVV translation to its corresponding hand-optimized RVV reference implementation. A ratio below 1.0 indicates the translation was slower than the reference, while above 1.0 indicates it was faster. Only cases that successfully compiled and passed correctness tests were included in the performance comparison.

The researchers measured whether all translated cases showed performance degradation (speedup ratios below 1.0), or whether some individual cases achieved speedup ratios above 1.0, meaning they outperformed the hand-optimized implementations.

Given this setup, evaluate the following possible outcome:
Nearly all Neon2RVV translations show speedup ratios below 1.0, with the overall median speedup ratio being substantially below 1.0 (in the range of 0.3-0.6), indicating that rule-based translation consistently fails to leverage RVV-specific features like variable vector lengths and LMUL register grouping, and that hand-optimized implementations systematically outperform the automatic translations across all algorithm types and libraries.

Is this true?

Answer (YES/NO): NO